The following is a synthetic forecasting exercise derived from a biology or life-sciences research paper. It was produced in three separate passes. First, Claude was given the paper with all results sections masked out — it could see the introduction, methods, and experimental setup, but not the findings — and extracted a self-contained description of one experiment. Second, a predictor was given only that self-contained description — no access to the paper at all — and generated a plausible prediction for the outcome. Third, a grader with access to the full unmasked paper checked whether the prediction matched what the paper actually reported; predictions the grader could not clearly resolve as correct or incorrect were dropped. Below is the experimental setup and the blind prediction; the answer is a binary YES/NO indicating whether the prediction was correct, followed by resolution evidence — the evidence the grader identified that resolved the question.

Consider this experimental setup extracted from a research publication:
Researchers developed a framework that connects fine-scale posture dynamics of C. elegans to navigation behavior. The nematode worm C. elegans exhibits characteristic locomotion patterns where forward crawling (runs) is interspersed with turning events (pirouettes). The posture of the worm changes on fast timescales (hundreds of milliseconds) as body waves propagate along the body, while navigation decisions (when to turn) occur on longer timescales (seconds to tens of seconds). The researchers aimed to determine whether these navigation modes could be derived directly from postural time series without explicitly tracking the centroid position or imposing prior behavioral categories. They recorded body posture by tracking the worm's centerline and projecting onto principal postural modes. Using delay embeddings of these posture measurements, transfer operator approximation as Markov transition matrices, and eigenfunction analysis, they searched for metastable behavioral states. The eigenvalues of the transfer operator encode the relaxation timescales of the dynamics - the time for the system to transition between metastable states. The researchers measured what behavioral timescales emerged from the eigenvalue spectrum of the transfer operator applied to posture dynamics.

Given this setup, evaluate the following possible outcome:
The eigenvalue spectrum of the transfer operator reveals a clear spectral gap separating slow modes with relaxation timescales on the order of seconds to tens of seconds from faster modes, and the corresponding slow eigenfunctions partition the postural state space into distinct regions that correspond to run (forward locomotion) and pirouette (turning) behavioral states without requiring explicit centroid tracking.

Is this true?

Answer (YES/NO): YES